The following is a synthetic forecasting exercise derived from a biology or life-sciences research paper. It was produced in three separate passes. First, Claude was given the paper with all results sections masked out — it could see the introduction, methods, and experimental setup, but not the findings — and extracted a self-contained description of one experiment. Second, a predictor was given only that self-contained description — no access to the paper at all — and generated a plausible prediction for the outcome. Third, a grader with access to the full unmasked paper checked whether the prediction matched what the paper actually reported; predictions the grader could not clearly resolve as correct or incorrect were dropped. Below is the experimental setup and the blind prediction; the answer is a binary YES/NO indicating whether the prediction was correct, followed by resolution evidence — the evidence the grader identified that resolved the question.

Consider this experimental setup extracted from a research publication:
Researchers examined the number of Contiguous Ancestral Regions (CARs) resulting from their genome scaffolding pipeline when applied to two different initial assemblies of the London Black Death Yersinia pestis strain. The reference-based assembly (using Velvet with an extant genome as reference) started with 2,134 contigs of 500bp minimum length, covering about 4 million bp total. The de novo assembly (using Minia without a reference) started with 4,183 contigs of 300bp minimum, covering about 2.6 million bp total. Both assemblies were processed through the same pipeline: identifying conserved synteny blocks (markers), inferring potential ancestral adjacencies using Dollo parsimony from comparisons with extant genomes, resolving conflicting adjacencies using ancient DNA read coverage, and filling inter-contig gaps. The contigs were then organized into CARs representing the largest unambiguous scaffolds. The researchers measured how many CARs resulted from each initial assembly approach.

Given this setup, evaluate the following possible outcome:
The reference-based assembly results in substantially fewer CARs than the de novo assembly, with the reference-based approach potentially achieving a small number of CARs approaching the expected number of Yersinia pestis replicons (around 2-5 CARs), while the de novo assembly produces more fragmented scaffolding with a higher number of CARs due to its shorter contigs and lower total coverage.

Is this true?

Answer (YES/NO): NO